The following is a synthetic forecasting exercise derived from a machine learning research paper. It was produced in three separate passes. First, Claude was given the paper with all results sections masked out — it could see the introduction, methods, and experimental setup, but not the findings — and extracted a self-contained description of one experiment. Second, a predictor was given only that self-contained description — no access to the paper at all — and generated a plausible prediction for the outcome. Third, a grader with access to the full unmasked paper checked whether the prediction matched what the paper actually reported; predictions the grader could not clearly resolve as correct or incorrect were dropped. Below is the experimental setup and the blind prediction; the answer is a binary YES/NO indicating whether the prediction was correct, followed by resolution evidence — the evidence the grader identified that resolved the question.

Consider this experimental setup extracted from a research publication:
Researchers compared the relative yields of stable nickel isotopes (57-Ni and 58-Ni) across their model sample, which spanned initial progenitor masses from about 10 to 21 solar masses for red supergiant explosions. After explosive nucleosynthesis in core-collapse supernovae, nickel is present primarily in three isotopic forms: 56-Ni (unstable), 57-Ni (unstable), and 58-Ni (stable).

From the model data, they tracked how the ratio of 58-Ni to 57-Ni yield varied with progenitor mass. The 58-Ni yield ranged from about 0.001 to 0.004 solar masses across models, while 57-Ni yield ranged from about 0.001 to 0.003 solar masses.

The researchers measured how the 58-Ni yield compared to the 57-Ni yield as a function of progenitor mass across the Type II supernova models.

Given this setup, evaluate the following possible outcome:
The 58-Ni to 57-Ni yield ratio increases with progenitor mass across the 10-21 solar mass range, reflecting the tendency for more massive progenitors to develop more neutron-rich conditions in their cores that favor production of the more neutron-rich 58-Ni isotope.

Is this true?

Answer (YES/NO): YES